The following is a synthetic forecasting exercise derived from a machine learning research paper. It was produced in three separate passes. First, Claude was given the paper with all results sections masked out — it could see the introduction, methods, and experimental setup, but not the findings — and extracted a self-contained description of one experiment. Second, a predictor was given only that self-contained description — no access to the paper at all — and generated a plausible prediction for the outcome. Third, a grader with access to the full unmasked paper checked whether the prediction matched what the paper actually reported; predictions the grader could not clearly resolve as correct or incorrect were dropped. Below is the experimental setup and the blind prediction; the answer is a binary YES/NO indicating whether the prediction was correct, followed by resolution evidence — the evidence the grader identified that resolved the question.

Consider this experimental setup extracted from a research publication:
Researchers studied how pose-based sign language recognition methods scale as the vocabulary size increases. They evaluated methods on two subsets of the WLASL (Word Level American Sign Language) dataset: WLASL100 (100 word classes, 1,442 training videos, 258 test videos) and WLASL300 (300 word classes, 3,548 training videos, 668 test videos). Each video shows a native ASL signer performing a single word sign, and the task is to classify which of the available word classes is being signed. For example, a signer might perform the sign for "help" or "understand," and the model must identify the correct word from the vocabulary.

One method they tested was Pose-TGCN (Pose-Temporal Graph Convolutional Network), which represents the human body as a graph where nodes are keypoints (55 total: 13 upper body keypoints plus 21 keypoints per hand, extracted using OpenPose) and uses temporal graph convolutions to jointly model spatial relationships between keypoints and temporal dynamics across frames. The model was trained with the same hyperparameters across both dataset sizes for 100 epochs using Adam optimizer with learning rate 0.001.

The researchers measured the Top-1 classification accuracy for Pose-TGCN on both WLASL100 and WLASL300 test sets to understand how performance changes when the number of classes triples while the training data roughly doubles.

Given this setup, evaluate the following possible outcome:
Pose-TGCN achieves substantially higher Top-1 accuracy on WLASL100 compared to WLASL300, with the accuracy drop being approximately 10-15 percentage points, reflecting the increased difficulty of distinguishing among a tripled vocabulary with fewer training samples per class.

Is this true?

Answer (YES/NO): NO